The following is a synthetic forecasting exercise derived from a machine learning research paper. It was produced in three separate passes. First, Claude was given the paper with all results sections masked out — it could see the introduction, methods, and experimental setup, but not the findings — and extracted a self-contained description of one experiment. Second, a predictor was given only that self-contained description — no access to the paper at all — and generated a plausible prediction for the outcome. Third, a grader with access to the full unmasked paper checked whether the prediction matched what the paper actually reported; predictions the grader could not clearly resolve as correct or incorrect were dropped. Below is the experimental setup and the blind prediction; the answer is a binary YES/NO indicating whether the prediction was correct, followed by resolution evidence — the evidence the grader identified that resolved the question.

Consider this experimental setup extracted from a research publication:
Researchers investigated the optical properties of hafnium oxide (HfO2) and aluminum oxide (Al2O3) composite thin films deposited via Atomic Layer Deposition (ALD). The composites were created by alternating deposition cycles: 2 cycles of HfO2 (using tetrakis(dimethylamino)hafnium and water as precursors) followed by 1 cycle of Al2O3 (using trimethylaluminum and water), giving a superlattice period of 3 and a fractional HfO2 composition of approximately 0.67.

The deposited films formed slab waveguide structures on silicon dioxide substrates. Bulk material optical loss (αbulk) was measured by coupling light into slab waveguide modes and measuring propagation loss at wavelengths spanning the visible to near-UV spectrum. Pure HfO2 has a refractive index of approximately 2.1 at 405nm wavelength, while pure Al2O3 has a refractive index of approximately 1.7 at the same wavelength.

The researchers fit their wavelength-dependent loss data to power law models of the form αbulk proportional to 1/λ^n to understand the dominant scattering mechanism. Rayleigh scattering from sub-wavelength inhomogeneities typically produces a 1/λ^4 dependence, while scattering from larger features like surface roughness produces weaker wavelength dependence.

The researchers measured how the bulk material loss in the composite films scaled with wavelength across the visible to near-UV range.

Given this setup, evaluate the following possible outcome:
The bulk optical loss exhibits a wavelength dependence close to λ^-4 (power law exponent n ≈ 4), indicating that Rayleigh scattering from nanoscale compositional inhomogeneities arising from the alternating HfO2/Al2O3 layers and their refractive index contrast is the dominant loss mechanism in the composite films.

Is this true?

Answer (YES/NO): YES